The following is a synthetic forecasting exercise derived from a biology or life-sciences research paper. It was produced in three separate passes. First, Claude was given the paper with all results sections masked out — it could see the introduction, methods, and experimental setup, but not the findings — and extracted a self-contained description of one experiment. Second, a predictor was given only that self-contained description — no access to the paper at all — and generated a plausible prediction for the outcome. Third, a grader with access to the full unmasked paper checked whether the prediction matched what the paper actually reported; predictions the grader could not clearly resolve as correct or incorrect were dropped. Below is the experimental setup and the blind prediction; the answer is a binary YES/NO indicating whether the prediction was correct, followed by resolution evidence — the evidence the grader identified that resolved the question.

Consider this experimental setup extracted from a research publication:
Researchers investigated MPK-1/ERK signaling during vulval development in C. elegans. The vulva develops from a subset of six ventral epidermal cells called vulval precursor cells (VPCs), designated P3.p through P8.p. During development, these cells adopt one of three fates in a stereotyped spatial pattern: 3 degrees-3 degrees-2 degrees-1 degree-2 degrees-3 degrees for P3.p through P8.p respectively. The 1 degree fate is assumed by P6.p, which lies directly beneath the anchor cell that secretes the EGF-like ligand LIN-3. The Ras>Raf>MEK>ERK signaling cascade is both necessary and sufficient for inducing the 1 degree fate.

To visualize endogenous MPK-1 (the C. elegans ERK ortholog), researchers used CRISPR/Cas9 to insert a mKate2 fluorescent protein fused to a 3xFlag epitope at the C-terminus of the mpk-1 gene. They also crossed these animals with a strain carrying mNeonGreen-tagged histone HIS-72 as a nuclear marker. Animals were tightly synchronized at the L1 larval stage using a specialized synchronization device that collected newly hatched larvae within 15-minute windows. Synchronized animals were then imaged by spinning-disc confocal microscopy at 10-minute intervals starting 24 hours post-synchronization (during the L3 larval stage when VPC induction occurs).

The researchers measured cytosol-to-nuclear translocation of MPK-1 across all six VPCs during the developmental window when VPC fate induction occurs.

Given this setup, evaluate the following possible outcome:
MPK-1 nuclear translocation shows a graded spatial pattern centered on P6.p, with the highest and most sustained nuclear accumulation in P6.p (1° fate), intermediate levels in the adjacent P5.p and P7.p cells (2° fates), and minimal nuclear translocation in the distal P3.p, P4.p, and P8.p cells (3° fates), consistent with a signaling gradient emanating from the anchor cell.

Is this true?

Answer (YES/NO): NO